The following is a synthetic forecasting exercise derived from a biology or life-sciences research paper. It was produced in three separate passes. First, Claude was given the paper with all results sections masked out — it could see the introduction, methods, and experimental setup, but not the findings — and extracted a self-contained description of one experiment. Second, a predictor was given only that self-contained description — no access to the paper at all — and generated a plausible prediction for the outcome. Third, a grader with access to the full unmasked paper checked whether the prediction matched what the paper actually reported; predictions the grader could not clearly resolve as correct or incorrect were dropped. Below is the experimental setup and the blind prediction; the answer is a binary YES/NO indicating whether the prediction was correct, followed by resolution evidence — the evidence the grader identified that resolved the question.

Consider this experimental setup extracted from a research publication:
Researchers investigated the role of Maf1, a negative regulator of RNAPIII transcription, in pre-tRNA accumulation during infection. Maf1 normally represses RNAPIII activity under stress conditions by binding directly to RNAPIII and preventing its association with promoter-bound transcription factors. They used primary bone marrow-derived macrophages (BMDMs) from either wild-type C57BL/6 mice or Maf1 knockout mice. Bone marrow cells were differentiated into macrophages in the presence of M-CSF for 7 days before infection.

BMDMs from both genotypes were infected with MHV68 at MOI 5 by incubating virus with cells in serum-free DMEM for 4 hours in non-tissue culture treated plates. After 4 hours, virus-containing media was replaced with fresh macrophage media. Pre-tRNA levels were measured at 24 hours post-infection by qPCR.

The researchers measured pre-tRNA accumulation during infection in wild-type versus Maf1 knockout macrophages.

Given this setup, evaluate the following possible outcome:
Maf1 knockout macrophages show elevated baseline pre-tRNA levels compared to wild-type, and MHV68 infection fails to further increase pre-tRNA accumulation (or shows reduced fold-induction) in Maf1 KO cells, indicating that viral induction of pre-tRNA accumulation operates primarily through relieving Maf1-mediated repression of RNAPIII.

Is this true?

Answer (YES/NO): NO